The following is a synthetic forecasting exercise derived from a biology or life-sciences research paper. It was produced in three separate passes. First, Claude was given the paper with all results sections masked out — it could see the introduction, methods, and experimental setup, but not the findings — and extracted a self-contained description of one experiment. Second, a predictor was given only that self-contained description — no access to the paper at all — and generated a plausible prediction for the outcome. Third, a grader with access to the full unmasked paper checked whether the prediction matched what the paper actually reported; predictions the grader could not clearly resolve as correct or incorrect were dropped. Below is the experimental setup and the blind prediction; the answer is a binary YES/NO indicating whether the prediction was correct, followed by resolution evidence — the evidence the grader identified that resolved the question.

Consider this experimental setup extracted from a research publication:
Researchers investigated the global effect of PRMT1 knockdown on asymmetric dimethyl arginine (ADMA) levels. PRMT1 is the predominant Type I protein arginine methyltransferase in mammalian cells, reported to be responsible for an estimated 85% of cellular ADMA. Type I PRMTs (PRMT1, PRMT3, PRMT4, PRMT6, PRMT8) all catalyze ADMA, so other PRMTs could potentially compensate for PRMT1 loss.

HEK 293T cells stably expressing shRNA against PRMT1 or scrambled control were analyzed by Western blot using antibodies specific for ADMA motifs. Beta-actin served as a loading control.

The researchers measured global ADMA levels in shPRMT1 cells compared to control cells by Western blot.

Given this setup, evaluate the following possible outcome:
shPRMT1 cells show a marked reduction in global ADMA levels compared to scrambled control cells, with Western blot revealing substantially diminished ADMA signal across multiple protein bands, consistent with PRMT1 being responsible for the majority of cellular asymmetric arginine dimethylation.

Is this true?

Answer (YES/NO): NO